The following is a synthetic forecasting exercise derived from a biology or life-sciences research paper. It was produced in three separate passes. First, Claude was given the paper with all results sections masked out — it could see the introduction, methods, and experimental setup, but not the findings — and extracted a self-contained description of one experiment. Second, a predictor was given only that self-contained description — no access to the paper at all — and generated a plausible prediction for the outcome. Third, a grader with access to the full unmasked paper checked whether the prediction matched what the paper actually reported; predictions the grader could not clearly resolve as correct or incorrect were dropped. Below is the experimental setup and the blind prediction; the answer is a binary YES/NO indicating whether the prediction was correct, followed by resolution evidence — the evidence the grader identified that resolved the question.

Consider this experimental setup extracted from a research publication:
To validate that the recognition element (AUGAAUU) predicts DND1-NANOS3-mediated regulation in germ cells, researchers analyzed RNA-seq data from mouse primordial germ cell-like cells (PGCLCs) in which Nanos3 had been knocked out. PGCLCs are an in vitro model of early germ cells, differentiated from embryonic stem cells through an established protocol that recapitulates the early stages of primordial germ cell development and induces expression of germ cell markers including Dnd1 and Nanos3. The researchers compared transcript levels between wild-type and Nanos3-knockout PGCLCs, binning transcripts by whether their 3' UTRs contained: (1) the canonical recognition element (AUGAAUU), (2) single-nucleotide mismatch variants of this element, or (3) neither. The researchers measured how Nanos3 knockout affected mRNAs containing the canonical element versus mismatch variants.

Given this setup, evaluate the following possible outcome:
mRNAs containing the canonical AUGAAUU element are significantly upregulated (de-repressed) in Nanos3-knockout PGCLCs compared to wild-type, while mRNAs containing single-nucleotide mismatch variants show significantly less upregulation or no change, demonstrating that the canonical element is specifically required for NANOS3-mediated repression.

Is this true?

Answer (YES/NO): YES